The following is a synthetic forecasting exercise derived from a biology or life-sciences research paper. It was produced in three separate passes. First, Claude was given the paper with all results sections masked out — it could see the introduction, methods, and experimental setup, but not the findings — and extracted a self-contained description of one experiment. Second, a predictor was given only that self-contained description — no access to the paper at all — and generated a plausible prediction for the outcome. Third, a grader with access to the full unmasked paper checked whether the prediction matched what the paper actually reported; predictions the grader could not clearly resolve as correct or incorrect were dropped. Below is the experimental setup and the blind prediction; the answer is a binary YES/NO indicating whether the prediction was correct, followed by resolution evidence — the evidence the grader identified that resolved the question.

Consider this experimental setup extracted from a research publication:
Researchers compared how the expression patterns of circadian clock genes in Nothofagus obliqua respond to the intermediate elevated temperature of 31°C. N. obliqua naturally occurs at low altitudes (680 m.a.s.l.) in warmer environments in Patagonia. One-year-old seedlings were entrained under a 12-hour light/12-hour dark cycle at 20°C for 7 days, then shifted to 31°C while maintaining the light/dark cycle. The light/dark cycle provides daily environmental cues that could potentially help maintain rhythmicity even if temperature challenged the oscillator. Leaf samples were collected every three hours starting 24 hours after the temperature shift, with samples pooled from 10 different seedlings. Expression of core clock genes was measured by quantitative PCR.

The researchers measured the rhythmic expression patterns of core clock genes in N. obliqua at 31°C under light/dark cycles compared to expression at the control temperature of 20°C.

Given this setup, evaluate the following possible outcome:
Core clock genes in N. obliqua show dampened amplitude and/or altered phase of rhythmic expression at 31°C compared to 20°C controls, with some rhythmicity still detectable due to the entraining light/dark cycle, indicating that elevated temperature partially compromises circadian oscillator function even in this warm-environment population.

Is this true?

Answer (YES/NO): NO